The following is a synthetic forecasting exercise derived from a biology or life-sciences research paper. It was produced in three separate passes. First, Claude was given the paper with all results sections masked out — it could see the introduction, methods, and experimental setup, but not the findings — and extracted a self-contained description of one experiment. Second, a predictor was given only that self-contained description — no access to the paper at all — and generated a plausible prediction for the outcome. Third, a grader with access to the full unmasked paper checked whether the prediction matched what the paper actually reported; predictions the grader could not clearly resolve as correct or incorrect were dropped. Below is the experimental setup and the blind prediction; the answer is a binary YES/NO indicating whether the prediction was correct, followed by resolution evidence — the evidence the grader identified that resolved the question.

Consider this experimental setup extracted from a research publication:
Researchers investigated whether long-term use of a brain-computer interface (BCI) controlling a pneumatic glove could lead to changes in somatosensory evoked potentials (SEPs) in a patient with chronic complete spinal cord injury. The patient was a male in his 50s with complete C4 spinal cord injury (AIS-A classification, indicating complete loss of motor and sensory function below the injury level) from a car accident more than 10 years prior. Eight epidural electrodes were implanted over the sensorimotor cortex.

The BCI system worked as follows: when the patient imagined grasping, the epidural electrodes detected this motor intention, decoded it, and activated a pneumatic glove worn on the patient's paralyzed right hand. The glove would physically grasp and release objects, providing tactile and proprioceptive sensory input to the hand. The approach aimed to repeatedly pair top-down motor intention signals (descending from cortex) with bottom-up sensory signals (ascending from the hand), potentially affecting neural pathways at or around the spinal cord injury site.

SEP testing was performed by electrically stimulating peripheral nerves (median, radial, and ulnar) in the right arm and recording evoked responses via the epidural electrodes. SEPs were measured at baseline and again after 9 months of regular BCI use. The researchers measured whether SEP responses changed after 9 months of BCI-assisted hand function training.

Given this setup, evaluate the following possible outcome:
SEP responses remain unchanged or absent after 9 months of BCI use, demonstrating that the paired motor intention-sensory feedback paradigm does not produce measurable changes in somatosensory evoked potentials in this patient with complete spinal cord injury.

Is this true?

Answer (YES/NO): NO